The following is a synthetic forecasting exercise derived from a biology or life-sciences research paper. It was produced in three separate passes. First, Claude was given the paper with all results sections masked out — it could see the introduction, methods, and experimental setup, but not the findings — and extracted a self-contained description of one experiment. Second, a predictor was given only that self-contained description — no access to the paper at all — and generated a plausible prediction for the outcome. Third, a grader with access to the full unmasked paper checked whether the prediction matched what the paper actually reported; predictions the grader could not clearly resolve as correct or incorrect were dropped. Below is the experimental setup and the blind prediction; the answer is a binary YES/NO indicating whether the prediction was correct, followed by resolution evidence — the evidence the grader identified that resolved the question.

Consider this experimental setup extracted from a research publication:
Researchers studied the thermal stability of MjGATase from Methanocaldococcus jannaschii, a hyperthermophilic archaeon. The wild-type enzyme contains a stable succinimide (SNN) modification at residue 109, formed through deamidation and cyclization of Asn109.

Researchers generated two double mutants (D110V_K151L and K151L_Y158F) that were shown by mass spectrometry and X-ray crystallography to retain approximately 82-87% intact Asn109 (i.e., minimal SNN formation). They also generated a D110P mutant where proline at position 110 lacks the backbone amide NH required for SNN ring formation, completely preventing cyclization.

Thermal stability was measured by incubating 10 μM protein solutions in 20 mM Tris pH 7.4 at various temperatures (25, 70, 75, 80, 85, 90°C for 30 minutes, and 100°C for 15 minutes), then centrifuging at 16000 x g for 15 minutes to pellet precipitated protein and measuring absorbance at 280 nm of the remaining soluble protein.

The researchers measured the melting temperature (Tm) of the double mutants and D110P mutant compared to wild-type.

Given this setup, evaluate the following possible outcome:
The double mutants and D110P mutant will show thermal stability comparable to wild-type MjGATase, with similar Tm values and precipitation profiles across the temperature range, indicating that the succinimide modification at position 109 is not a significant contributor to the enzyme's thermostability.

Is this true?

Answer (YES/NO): NO